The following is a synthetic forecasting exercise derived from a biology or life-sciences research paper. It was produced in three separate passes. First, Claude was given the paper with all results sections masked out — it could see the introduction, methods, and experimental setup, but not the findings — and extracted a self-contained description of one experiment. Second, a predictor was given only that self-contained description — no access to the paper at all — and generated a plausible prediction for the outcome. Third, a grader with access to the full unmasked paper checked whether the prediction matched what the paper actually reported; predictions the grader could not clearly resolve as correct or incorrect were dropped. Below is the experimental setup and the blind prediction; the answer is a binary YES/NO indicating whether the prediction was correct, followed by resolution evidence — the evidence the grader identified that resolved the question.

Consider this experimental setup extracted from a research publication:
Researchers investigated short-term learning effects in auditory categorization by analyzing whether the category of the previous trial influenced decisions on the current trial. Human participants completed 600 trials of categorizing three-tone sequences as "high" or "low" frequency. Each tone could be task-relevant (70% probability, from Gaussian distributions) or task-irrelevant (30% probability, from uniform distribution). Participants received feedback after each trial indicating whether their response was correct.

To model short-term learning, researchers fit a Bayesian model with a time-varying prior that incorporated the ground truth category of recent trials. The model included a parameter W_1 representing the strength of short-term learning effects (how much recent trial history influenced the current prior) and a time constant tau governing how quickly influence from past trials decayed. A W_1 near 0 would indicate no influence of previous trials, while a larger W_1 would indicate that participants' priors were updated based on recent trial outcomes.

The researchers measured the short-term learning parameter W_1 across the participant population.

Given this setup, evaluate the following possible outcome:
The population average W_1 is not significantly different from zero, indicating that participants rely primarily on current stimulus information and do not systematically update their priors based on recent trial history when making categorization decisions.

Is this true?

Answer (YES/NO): NO